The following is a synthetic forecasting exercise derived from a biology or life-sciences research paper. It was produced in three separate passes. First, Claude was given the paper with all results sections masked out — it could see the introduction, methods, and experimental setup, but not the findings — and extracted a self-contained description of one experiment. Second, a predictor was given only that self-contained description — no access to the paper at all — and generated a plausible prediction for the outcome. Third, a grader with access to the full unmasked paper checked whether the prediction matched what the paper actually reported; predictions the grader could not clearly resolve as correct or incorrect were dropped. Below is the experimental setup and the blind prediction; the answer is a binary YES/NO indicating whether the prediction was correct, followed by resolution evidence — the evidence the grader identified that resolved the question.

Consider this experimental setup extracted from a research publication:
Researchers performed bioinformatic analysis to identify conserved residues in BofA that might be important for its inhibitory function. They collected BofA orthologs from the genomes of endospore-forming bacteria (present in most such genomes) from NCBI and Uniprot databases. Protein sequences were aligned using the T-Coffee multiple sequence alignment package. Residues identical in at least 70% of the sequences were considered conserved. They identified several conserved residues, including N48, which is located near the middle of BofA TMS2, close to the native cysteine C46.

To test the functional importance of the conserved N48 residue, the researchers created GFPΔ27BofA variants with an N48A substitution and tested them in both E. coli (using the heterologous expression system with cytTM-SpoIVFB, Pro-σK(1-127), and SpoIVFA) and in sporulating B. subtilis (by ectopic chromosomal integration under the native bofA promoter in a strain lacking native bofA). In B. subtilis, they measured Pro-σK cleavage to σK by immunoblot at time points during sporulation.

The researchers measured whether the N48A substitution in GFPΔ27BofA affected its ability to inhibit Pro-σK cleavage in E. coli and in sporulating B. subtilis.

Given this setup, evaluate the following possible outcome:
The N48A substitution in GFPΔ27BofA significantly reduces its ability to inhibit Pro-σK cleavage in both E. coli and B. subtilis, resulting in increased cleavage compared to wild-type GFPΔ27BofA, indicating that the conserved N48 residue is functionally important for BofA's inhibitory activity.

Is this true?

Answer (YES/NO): YES